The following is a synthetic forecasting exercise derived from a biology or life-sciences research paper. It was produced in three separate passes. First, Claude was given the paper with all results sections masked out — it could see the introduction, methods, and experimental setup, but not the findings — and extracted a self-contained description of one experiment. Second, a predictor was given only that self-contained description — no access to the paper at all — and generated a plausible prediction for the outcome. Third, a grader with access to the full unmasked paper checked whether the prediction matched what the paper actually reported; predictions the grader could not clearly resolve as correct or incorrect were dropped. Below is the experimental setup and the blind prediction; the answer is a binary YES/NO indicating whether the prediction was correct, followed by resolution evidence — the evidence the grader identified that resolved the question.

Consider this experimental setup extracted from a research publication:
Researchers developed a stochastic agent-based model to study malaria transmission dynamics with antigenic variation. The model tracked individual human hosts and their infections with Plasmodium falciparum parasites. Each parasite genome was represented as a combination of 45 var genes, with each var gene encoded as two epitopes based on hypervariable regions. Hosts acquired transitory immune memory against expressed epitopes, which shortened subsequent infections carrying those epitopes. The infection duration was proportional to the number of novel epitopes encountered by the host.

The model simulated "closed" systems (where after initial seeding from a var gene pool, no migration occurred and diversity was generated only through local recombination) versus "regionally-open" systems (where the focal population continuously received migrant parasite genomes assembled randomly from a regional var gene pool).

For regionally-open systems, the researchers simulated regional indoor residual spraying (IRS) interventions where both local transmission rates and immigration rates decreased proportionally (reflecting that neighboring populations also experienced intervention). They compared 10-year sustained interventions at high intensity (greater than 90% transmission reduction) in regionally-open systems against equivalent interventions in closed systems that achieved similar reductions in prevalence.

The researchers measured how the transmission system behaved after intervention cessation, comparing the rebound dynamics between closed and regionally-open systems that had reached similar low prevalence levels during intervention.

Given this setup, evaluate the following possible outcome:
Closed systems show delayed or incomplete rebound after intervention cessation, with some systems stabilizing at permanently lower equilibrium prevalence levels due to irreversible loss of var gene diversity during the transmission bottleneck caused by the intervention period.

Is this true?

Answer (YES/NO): NO